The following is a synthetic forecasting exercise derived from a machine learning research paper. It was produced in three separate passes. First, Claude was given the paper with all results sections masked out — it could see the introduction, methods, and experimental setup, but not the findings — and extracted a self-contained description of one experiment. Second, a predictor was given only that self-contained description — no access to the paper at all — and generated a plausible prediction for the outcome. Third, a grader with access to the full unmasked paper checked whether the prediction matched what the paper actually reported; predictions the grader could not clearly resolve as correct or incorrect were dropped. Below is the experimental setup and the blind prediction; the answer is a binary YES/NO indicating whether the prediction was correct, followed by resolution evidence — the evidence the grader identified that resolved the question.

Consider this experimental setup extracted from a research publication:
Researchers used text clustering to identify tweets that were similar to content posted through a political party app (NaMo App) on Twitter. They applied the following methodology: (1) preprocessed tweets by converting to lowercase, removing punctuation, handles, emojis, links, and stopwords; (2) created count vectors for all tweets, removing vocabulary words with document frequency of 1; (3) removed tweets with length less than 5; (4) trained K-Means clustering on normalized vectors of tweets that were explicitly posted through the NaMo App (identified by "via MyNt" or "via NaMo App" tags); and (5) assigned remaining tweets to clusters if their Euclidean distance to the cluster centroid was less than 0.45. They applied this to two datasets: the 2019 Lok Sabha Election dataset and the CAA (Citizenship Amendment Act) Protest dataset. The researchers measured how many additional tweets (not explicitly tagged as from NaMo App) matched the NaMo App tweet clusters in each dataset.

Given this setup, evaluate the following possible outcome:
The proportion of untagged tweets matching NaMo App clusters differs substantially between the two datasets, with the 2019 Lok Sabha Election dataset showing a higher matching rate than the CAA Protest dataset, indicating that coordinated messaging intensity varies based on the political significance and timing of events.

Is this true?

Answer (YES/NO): NO